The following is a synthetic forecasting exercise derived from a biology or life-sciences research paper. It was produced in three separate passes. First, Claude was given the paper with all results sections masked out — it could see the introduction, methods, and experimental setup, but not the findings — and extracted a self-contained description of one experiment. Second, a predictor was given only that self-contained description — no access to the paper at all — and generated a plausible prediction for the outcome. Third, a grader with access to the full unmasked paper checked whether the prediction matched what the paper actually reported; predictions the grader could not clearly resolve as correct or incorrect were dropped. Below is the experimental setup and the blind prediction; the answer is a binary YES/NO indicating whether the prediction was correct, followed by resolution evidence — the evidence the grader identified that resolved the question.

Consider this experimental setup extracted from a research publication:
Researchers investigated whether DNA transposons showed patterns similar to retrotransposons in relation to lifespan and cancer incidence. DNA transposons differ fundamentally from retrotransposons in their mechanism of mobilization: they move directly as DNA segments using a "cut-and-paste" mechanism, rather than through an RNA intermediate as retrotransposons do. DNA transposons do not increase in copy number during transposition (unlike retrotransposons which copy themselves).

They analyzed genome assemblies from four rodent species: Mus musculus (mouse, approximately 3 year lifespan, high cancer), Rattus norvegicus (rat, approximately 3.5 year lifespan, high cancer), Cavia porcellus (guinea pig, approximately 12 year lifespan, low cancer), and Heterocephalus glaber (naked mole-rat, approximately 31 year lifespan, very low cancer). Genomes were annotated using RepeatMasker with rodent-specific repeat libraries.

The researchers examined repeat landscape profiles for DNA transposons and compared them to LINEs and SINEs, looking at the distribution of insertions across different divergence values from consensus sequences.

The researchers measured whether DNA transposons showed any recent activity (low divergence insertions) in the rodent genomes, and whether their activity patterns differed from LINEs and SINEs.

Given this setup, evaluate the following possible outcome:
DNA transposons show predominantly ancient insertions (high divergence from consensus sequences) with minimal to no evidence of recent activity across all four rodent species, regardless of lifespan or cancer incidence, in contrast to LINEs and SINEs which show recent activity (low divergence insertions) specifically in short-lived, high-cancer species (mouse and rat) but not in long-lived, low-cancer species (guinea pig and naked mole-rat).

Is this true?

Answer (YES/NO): NO